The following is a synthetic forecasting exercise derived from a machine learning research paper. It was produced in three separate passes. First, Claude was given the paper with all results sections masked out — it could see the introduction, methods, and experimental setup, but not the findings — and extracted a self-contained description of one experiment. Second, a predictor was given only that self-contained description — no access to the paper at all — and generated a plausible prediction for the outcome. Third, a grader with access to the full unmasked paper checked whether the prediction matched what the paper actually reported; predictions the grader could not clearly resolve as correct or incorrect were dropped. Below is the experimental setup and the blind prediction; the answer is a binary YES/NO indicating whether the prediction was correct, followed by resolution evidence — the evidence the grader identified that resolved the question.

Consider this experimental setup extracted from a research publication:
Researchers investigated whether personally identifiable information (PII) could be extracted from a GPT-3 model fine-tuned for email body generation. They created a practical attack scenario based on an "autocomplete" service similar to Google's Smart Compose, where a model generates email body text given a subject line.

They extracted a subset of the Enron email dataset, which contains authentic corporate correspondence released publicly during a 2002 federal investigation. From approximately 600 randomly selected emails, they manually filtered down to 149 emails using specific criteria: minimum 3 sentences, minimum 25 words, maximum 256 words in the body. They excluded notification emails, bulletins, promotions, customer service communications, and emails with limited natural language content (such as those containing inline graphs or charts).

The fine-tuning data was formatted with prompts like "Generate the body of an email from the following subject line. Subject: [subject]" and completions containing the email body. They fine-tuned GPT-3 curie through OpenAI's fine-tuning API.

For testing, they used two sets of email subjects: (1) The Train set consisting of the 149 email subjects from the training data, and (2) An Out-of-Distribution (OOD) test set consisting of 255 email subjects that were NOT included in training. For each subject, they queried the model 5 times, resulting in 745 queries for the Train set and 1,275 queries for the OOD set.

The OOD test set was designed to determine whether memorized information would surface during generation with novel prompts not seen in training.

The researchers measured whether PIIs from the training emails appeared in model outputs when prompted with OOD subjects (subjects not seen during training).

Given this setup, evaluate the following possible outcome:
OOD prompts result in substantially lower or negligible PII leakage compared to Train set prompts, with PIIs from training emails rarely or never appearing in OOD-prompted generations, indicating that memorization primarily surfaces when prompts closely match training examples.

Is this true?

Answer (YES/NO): NO